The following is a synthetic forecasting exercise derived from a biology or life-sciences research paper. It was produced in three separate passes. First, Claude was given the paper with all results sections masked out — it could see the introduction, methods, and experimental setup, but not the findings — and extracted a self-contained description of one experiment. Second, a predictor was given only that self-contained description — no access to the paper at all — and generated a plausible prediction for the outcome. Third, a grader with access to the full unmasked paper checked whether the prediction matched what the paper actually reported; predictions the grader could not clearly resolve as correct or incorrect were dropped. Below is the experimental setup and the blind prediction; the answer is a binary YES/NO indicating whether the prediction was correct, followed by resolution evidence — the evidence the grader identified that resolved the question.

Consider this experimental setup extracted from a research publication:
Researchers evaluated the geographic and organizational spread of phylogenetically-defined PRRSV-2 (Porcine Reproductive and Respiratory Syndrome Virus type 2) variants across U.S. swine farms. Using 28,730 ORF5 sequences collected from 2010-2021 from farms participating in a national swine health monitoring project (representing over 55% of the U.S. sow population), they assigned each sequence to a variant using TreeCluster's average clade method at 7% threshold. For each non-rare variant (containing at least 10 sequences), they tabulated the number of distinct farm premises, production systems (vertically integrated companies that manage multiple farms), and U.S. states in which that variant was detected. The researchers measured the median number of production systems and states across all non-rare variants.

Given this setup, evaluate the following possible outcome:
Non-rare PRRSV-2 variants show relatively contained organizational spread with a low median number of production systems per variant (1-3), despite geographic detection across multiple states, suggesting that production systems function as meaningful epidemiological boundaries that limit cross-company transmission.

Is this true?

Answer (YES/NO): YES